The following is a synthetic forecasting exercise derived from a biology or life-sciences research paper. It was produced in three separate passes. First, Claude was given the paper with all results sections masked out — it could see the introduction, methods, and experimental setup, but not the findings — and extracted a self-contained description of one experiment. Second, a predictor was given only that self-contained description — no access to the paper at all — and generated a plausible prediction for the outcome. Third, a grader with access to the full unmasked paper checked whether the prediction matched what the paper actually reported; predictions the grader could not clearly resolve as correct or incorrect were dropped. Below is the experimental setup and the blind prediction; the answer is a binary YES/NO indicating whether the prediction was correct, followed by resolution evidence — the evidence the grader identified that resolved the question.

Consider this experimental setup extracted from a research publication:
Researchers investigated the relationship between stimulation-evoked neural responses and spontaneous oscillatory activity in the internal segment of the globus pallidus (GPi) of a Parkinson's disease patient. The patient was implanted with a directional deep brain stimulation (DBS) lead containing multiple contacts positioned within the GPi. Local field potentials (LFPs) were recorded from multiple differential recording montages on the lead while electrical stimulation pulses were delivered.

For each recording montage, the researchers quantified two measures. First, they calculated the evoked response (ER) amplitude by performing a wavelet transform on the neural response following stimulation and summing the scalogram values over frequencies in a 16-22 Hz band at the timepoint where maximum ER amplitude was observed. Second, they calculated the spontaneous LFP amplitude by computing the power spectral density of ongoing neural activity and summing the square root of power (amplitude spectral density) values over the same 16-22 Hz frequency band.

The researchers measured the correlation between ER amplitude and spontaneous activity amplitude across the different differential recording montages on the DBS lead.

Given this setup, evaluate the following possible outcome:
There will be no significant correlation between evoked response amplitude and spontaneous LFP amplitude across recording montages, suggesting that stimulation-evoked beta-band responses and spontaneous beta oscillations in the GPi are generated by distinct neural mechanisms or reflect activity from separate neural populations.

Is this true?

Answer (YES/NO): NO